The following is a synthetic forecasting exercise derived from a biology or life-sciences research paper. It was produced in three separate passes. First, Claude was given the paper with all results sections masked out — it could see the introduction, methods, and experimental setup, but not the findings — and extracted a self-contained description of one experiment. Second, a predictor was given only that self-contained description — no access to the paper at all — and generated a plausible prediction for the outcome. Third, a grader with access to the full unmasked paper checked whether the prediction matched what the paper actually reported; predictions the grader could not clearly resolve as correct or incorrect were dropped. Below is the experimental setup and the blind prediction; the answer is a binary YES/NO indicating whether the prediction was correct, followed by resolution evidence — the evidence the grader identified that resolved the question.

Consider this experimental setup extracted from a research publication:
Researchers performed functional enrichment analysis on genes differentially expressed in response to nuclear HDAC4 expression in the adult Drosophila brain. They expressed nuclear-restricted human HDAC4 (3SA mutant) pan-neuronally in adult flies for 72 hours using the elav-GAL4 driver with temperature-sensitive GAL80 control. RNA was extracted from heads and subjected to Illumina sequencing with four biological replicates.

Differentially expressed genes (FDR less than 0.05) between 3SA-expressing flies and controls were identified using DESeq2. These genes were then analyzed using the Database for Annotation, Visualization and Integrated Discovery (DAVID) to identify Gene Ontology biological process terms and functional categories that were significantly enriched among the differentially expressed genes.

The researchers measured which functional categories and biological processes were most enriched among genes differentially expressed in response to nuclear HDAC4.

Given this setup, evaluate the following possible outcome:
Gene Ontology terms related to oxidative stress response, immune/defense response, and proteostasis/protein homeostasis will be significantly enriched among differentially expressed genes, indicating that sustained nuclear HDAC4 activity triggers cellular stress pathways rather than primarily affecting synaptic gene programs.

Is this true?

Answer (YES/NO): NO